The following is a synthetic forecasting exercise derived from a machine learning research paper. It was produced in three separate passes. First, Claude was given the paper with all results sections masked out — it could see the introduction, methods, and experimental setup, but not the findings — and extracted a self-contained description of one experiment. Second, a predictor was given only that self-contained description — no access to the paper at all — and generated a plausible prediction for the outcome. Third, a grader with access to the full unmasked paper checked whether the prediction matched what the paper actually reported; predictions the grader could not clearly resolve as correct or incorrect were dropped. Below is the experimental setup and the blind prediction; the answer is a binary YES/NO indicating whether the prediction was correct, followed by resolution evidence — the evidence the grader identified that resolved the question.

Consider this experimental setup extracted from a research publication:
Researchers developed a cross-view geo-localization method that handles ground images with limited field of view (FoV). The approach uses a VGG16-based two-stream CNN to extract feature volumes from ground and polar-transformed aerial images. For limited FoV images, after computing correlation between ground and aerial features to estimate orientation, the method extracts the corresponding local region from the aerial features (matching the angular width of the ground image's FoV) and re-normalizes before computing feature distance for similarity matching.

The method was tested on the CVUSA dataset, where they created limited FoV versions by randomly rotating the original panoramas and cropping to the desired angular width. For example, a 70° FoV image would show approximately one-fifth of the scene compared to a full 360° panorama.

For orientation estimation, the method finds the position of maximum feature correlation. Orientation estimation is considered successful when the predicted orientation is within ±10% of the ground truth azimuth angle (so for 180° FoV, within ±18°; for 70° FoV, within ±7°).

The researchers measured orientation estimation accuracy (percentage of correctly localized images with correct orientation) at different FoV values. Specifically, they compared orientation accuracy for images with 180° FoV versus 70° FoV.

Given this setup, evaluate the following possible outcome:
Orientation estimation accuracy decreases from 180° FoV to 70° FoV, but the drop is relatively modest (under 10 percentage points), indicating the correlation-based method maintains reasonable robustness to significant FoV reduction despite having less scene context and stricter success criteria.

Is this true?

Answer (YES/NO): NO